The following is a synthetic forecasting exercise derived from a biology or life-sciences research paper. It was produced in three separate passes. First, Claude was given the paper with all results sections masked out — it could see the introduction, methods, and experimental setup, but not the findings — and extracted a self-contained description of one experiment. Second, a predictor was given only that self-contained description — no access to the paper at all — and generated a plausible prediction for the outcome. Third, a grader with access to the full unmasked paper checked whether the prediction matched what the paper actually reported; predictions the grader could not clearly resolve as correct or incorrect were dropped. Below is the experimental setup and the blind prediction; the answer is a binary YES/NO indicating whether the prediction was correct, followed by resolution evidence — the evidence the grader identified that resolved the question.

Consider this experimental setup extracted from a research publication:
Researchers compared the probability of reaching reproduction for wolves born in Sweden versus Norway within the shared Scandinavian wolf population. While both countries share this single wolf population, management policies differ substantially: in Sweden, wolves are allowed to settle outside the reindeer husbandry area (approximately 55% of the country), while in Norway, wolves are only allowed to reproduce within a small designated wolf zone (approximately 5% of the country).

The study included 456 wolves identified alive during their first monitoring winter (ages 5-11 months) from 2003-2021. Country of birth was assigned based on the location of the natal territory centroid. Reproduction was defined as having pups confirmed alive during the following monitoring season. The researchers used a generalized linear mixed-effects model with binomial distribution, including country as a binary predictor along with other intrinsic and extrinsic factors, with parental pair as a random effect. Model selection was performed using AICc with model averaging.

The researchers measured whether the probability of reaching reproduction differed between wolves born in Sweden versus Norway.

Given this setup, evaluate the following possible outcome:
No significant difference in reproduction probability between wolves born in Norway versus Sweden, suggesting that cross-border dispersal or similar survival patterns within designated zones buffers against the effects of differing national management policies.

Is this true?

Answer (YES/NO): YES